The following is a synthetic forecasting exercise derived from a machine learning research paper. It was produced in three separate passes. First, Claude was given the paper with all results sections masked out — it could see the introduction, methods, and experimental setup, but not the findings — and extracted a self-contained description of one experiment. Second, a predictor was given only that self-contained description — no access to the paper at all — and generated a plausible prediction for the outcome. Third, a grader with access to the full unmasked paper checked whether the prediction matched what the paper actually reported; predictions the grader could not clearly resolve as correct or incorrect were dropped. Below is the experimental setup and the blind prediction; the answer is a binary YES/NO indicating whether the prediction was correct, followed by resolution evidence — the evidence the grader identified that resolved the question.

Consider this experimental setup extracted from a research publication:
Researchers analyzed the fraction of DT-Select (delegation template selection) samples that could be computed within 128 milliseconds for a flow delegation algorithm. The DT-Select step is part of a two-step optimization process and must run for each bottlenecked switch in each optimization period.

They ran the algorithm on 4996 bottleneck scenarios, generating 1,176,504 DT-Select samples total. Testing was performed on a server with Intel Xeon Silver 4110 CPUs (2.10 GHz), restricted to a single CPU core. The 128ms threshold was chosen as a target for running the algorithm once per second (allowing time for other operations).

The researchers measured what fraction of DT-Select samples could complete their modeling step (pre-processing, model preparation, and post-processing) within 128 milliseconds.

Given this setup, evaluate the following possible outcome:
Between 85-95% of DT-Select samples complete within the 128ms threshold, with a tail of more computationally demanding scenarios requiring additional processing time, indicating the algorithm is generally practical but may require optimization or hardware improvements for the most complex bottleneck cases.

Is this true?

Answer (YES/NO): NO